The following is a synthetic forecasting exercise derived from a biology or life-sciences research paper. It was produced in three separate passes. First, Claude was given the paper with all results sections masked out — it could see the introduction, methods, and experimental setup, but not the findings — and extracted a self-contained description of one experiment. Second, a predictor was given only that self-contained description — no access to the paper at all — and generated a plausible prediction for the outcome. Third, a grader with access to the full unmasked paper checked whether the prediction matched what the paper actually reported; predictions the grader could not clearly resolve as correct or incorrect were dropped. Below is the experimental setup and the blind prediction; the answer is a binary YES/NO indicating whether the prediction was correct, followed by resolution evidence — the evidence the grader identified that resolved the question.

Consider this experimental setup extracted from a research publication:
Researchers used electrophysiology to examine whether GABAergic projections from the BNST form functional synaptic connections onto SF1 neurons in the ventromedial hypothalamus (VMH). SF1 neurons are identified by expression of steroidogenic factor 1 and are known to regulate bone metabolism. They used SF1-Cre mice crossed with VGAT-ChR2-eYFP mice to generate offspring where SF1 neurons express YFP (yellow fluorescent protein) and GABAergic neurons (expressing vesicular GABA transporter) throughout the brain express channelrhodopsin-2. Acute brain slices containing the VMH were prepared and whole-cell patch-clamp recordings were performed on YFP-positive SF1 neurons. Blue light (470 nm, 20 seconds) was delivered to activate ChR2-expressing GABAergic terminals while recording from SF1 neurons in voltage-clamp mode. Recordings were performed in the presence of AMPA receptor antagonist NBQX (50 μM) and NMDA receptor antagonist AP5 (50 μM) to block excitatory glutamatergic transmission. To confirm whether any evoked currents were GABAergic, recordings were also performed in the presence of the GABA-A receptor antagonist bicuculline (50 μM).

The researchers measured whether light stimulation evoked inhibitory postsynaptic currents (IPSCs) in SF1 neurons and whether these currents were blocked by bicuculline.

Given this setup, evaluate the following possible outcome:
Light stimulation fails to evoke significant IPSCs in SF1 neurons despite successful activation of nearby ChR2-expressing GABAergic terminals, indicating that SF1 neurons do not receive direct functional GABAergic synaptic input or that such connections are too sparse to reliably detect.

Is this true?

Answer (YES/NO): NO